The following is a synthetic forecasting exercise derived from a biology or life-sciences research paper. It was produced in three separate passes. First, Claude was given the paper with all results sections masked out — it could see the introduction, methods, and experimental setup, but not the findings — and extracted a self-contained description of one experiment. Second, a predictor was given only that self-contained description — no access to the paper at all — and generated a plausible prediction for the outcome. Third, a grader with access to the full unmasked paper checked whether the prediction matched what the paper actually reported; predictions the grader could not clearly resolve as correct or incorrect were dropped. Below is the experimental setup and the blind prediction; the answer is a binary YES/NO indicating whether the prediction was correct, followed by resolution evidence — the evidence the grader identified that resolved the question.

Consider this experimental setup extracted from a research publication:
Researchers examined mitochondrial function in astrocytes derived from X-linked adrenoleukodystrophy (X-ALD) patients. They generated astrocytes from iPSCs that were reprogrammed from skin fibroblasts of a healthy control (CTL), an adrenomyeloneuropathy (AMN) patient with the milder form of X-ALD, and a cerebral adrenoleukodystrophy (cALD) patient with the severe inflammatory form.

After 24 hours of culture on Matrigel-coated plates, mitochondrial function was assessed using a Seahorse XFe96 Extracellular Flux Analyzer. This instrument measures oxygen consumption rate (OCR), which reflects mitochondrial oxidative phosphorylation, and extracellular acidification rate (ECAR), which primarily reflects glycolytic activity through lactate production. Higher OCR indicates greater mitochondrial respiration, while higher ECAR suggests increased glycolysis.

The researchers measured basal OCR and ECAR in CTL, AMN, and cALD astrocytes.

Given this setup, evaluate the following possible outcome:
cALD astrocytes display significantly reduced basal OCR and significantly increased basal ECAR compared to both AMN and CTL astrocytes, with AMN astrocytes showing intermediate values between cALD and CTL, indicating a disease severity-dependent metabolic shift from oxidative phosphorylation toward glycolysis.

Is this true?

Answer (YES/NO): NO